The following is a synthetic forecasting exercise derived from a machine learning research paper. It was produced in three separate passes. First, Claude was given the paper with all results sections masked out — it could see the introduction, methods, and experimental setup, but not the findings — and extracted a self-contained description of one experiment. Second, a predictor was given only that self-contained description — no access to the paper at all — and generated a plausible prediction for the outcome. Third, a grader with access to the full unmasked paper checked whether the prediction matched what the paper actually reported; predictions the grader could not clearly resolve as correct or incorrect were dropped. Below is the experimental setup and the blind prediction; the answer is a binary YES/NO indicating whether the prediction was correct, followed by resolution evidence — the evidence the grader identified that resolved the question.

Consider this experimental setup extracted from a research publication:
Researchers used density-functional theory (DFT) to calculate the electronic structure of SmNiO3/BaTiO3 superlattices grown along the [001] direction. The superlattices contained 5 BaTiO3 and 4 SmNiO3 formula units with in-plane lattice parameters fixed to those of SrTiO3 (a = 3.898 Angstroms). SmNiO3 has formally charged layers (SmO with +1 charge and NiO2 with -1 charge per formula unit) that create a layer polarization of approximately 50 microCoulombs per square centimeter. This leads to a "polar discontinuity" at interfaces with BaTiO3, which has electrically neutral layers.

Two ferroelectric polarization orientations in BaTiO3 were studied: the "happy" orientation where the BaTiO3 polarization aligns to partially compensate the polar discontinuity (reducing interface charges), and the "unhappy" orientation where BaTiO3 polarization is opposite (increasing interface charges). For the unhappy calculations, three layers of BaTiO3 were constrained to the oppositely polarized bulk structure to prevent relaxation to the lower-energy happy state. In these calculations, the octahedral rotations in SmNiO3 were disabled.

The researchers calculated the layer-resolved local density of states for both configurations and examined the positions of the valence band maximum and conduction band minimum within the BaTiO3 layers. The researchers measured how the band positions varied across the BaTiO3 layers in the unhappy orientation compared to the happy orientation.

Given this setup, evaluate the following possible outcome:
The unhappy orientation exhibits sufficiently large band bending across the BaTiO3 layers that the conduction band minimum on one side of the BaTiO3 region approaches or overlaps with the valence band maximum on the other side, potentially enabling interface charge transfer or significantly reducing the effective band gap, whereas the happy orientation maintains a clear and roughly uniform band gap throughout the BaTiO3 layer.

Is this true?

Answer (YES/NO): YES